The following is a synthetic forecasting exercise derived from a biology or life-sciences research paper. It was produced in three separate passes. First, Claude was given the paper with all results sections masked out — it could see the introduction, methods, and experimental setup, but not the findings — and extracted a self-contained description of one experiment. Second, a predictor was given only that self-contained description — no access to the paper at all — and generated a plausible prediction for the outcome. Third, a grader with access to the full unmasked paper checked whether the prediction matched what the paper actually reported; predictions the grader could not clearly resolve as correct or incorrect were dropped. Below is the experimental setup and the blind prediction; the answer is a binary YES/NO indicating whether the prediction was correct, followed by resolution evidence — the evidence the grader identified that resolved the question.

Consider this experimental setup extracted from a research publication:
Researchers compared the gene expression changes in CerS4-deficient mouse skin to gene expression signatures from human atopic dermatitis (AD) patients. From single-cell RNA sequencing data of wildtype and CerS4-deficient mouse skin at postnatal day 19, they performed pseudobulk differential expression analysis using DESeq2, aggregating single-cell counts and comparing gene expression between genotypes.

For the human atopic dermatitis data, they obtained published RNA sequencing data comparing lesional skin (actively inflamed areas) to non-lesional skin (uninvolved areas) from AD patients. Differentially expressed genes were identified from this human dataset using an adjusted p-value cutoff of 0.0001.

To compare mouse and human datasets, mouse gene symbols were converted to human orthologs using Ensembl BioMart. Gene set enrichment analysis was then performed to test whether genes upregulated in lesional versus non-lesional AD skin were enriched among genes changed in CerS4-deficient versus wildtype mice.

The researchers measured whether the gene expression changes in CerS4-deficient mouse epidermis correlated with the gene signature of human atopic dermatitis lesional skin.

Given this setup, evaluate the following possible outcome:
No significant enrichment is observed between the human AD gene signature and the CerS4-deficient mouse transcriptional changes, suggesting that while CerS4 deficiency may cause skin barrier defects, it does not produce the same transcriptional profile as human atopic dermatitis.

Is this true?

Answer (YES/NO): NO